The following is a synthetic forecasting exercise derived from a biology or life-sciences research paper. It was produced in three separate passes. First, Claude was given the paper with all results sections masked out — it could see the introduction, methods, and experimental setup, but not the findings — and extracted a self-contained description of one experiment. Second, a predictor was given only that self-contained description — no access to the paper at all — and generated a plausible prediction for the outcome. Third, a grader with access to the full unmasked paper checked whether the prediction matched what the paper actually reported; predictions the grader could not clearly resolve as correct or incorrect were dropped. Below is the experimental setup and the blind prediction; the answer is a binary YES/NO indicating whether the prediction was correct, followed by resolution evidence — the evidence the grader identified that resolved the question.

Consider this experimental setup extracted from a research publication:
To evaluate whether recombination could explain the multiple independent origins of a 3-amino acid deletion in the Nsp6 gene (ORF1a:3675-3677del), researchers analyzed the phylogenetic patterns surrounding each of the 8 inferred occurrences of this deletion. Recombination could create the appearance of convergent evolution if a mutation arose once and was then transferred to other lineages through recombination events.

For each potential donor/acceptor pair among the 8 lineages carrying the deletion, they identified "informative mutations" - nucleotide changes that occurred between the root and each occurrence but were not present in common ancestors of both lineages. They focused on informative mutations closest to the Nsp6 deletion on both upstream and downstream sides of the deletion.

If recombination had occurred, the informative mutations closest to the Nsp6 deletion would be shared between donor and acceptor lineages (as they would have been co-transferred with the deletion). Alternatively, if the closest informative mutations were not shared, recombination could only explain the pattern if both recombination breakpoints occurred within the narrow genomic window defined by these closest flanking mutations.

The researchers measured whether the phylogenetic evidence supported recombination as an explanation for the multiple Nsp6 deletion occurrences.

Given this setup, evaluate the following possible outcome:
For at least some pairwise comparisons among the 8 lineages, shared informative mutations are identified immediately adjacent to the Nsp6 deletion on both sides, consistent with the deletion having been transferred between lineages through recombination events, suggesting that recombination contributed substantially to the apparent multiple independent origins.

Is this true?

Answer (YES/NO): NO